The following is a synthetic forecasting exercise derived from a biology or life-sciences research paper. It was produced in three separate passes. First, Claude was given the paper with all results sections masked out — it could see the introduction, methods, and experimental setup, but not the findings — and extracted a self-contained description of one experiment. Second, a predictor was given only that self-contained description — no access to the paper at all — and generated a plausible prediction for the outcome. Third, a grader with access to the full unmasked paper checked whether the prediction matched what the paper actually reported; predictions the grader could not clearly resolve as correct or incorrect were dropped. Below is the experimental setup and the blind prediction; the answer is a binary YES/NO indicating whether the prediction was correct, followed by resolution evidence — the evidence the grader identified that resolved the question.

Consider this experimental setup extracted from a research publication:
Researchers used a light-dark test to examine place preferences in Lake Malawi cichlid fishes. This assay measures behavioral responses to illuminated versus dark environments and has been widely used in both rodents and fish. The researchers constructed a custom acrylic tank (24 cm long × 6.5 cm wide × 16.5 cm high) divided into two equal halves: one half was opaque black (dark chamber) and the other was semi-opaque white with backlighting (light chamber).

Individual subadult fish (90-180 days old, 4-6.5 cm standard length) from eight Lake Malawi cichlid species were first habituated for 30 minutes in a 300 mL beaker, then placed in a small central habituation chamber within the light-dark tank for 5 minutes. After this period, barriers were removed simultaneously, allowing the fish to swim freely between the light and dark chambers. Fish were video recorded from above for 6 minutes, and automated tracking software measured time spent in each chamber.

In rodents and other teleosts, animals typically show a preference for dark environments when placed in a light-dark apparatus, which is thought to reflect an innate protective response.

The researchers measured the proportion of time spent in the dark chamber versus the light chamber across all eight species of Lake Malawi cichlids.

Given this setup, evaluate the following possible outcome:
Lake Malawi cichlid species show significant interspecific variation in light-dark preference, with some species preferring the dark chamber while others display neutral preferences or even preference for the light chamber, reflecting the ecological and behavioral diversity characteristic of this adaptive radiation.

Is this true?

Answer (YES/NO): NO